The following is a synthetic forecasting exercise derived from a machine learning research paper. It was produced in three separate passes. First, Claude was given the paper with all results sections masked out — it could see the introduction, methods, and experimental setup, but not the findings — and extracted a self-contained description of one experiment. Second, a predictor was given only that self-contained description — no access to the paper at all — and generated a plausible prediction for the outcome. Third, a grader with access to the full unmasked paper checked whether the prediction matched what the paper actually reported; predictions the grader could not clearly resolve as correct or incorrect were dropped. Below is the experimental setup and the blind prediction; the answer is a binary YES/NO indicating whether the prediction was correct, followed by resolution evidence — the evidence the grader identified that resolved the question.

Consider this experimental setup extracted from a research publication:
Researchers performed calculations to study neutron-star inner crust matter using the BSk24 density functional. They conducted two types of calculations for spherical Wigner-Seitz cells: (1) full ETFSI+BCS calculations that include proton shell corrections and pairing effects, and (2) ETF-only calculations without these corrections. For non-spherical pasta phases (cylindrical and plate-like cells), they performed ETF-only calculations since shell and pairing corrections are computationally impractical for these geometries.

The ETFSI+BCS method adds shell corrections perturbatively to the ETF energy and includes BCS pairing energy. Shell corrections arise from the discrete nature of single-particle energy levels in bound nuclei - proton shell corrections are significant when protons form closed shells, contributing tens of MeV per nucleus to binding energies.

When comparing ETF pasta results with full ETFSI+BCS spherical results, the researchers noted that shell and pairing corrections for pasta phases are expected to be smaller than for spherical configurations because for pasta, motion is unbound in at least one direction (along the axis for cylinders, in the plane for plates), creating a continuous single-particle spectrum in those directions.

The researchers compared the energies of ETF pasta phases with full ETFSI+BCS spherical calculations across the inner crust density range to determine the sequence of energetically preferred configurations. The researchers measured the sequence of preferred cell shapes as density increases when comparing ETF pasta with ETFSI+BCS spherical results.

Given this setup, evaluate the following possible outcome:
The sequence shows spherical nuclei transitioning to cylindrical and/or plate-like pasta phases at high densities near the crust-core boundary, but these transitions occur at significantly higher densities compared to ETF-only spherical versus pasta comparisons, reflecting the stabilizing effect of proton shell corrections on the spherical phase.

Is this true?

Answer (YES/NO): NO